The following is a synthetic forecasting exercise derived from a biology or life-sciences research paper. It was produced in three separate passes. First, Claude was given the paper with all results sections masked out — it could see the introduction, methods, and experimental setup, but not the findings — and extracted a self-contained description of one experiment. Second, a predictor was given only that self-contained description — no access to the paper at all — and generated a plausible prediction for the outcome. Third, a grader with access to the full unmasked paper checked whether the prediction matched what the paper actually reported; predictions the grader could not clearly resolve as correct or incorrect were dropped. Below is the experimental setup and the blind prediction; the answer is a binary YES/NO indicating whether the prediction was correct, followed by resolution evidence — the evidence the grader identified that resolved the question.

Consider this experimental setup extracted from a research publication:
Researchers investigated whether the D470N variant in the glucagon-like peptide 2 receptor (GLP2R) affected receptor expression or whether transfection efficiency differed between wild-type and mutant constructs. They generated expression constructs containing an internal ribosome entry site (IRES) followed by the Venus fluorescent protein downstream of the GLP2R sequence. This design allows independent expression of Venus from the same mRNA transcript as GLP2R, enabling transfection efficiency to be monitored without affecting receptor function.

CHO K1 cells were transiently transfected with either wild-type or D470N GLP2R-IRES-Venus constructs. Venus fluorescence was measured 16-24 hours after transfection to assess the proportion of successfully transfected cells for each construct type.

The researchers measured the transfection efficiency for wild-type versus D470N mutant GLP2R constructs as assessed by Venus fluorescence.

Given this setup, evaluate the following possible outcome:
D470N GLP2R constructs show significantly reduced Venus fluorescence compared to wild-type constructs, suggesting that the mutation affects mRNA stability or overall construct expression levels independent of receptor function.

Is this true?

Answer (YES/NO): NO